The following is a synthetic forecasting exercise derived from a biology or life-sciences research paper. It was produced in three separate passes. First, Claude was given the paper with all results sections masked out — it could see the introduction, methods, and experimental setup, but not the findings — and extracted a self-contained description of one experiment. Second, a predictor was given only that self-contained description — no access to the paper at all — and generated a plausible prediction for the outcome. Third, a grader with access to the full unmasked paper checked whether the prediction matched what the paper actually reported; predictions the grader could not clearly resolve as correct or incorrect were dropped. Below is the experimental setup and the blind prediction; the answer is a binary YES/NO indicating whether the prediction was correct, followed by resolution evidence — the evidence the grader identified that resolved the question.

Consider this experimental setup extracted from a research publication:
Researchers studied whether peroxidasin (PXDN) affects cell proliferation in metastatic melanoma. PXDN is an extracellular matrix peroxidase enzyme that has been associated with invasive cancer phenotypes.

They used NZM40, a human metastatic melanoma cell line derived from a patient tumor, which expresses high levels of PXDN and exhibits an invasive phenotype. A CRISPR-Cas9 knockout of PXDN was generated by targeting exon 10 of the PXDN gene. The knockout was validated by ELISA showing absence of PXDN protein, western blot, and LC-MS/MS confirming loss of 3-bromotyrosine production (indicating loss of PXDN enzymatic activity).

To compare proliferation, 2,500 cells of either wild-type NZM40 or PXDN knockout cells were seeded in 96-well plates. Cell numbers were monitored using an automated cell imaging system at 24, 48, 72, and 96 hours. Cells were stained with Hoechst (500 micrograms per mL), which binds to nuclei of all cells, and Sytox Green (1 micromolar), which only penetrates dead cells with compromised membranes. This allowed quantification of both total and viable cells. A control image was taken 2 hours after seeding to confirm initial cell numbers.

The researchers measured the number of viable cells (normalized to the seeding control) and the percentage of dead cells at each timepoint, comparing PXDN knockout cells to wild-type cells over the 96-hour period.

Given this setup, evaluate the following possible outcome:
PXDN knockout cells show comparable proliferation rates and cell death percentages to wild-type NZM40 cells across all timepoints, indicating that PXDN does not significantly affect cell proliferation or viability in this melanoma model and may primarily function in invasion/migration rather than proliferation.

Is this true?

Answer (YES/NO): YES